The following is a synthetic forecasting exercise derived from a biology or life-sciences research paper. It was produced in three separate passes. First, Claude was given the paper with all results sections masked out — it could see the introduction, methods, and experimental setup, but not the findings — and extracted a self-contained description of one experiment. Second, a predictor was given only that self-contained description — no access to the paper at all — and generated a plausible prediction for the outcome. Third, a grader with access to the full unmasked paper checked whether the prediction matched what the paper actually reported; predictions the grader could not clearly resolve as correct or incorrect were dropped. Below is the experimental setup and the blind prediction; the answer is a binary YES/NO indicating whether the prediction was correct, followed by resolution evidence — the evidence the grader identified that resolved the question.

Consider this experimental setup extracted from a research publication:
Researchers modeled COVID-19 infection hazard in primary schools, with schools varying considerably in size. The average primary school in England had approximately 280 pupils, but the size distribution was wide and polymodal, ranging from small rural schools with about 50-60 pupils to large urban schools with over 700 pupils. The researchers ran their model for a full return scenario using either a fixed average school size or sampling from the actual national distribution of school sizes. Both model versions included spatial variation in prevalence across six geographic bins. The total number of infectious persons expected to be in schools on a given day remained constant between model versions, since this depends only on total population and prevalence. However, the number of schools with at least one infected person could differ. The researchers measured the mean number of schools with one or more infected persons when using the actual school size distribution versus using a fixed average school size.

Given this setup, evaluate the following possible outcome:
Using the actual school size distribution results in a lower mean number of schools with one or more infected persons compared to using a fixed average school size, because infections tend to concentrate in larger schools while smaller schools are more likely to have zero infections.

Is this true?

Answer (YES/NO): YES